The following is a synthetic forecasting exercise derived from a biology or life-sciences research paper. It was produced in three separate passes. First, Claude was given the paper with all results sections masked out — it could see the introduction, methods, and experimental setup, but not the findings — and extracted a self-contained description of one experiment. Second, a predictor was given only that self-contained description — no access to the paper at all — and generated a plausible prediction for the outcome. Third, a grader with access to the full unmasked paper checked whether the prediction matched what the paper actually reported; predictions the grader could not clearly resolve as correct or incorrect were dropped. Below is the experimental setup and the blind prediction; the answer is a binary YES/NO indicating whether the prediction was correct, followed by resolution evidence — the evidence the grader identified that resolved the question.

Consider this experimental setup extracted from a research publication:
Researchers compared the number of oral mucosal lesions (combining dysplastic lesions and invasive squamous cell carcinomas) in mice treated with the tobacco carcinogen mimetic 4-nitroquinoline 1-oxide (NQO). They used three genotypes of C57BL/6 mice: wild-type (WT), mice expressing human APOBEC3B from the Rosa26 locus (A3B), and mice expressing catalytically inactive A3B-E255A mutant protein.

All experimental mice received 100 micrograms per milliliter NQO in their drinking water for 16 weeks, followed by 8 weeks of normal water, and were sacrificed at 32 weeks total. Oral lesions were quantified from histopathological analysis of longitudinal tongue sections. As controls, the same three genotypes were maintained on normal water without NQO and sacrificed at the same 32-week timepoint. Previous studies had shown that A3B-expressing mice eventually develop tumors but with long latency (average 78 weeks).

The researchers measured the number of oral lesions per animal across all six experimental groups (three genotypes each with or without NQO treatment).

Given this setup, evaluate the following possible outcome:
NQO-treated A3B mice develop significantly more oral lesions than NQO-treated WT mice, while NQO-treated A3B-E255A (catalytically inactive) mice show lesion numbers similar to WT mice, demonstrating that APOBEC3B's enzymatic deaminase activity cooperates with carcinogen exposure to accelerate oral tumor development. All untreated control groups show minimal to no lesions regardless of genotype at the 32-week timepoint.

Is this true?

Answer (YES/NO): YES